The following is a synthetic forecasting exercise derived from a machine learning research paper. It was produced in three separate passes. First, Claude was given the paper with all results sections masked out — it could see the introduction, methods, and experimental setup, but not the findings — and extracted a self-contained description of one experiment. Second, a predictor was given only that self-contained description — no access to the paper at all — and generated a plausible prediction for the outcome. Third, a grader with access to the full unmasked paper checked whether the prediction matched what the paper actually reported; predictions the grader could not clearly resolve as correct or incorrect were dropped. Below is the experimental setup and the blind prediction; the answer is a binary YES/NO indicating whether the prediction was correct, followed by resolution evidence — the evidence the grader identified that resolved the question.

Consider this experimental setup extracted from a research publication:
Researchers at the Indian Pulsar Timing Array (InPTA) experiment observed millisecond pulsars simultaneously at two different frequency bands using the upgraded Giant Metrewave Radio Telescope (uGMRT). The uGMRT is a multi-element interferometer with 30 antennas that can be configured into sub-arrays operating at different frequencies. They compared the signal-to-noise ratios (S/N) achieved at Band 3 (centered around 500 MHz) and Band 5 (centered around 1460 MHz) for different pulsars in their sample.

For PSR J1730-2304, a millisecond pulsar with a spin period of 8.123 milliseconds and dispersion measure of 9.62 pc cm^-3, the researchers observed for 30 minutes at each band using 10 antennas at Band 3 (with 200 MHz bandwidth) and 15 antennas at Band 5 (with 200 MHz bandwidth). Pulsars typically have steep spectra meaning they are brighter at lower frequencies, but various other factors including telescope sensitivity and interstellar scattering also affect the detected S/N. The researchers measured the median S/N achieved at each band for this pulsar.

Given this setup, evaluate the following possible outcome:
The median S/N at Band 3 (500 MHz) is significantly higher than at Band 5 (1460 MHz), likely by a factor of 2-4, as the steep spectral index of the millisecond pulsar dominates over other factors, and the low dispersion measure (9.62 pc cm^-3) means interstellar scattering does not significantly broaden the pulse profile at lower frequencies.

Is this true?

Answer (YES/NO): NO